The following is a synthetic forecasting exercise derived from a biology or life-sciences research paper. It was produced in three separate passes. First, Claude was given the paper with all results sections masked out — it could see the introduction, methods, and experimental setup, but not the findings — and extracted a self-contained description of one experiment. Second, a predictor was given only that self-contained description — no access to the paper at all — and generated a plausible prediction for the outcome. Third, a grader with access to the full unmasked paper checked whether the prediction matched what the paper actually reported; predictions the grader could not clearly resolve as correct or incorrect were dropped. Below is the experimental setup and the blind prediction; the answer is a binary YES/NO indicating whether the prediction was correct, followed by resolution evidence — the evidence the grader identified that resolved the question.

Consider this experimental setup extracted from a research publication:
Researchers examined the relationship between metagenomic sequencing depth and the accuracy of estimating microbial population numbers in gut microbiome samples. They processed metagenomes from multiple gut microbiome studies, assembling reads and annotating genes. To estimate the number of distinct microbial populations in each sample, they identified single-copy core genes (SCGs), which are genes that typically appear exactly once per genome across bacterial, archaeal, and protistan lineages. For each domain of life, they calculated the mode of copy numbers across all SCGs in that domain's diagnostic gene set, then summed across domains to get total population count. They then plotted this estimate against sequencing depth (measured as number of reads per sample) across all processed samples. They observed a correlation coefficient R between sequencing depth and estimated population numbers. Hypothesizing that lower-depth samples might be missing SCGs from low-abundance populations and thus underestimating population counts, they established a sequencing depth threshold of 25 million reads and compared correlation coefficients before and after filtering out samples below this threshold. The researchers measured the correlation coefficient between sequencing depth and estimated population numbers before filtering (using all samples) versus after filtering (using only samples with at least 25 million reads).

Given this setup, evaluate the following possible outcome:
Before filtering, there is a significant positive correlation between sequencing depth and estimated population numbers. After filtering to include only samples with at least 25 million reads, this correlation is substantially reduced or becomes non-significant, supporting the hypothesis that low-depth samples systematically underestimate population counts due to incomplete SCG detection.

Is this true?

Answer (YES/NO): YES